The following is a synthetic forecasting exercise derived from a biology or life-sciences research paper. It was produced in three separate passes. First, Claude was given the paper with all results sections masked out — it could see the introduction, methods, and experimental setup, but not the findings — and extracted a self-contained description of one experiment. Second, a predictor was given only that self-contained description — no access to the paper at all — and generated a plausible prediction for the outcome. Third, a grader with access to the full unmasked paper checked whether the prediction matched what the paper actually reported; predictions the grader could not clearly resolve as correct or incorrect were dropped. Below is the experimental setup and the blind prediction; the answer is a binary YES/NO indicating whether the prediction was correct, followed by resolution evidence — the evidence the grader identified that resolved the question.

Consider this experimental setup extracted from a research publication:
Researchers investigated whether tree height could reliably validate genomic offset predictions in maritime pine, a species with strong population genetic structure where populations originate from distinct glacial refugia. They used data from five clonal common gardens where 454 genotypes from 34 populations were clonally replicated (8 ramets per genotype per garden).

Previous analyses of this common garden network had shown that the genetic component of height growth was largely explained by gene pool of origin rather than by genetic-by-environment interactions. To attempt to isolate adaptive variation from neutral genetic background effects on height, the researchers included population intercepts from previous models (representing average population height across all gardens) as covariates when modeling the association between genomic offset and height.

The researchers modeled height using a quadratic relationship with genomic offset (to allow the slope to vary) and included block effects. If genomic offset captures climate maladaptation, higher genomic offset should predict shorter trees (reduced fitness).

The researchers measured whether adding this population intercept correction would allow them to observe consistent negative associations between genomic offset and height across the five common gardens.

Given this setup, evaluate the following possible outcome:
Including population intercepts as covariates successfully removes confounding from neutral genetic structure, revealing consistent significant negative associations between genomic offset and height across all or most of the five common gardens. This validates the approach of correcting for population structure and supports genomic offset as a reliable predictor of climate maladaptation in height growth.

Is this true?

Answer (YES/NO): NO